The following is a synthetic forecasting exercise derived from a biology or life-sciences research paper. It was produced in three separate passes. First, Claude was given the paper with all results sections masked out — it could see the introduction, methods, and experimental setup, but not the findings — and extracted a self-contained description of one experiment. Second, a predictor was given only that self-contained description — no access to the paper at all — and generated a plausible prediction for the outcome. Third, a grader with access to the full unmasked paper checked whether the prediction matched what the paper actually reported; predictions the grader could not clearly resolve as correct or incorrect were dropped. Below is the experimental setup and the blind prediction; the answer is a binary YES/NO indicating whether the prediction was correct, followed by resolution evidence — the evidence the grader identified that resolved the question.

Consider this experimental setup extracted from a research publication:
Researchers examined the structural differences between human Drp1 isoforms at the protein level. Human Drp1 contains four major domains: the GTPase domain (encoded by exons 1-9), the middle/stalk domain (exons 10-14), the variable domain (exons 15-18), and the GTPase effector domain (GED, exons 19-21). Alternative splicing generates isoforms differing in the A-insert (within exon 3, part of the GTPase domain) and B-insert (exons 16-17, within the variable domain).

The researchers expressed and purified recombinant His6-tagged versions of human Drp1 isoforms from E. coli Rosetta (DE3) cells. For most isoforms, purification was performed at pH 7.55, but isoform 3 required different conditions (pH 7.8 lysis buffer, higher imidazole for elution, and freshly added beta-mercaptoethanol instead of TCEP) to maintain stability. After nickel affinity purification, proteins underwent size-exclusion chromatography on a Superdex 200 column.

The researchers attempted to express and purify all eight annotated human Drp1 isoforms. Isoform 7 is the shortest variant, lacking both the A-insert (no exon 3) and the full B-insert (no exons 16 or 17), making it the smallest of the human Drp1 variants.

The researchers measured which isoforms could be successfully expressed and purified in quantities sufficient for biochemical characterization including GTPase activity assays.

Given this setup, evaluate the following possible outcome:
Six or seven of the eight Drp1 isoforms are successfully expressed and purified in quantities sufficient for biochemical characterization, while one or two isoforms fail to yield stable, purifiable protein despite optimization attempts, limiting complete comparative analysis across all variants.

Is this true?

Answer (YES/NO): NO